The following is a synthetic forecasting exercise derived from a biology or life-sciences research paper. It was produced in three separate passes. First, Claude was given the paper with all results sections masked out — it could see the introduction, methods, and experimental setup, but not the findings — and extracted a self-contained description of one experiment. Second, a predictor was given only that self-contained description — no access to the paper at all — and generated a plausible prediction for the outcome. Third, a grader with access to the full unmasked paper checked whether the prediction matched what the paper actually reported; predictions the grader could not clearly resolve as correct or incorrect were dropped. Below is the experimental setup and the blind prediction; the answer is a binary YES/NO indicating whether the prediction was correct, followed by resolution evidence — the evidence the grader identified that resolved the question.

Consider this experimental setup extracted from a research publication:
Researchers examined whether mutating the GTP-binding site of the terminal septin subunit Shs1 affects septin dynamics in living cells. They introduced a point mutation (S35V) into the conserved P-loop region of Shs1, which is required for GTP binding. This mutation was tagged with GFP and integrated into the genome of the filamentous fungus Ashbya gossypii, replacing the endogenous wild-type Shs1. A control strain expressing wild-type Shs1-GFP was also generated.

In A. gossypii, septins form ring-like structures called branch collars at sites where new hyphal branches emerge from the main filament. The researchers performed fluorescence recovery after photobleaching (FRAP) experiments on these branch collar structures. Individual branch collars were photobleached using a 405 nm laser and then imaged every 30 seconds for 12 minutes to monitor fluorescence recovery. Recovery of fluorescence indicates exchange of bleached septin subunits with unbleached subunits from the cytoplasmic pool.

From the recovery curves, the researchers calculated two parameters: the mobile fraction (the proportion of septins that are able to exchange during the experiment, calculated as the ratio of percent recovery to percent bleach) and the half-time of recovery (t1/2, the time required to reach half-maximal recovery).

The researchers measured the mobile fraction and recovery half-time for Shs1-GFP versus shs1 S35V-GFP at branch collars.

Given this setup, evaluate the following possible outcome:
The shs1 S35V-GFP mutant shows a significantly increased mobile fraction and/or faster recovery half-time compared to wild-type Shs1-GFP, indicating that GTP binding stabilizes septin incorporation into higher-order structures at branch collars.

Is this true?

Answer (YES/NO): NO